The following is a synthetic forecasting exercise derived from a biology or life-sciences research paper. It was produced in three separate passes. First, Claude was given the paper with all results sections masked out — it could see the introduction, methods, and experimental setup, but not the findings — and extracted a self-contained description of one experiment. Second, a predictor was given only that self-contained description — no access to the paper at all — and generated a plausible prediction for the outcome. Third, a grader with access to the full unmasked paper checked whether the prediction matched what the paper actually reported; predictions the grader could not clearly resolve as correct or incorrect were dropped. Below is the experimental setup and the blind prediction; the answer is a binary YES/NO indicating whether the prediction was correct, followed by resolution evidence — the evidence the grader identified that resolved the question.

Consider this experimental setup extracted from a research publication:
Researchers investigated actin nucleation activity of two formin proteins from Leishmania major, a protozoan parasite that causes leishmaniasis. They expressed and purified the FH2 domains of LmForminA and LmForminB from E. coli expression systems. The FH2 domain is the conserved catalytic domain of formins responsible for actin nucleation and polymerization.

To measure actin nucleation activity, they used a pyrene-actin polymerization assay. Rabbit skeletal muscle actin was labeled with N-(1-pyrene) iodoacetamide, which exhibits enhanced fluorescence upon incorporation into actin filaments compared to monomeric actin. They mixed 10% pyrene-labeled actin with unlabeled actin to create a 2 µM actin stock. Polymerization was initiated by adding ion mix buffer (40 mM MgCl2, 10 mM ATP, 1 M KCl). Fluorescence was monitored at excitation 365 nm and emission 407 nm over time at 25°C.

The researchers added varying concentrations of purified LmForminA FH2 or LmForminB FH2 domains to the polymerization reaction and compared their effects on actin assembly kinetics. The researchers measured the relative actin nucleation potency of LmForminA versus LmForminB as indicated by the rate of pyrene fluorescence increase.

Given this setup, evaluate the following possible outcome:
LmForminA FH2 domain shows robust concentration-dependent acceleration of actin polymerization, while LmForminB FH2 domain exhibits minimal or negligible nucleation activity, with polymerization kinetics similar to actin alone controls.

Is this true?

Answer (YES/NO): NO